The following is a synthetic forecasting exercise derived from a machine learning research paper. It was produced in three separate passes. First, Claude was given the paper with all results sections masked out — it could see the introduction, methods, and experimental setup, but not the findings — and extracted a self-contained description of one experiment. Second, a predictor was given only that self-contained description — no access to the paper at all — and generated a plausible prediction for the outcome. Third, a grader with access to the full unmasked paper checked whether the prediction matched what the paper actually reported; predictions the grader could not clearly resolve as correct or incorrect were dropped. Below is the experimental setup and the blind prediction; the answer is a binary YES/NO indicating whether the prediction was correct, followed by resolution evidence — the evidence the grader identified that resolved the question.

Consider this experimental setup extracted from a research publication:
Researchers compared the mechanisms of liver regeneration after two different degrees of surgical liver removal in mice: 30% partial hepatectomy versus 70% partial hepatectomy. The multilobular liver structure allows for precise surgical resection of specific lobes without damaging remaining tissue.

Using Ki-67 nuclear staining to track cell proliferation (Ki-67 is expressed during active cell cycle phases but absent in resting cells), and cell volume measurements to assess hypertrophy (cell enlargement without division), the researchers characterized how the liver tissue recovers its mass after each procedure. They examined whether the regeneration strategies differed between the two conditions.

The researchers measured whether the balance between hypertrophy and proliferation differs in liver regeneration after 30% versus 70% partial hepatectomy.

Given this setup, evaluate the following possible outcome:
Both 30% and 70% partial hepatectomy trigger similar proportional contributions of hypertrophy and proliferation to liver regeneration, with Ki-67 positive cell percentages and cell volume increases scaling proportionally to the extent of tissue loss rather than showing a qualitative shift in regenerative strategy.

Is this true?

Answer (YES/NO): NO